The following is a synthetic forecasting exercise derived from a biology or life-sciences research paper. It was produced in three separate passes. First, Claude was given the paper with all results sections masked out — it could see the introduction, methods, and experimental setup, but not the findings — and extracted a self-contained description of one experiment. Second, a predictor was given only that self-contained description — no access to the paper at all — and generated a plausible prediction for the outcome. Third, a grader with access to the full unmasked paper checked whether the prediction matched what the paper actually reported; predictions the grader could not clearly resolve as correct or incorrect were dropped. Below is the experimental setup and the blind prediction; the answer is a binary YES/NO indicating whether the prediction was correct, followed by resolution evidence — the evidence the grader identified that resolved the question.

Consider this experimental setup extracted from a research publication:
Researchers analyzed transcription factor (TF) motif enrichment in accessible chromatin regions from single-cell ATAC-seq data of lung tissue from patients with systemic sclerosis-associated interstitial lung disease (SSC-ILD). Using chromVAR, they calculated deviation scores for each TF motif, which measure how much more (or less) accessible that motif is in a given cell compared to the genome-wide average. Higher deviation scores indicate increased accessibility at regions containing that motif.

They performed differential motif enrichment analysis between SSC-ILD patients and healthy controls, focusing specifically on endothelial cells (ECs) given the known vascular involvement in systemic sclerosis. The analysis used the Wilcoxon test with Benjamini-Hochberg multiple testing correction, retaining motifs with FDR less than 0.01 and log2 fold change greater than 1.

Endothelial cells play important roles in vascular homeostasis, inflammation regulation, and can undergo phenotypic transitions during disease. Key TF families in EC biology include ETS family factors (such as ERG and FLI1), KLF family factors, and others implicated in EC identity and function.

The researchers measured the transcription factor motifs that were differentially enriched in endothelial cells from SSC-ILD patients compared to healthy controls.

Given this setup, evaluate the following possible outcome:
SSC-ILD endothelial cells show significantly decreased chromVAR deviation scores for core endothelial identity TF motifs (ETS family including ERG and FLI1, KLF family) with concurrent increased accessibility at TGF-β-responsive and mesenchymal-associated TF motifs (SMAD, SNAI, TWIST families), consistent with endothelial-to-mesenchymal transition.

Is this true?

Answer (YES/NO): NO